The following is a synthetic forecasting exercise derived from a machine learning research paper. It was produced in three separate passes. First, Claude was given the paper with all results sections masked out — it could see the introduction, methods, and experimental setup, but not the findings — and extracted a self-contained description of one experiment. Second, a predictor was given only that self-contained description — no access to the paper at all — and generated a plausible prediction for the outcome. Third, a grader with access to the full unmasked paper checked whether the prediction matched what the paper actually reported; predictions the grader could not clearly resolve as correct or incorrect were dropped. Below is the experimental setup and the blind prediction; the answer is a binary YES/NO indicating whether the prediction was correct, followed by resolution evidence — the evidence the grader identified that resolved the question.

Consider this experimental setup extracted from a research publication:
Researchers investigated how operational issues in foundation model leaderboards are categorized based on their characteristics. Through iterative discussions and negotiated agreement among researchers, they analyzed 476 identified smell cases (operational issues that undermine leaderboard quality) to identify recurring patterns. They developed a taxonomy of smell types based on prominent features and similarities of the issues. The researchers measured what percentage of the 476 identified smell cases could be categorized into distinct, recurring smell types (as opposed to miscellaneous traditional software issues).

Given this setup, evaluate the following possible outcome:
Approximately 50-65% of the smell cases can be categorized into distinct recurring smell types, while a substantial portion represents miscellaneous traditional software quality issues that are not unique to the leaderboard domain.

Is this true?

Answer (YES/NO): NO